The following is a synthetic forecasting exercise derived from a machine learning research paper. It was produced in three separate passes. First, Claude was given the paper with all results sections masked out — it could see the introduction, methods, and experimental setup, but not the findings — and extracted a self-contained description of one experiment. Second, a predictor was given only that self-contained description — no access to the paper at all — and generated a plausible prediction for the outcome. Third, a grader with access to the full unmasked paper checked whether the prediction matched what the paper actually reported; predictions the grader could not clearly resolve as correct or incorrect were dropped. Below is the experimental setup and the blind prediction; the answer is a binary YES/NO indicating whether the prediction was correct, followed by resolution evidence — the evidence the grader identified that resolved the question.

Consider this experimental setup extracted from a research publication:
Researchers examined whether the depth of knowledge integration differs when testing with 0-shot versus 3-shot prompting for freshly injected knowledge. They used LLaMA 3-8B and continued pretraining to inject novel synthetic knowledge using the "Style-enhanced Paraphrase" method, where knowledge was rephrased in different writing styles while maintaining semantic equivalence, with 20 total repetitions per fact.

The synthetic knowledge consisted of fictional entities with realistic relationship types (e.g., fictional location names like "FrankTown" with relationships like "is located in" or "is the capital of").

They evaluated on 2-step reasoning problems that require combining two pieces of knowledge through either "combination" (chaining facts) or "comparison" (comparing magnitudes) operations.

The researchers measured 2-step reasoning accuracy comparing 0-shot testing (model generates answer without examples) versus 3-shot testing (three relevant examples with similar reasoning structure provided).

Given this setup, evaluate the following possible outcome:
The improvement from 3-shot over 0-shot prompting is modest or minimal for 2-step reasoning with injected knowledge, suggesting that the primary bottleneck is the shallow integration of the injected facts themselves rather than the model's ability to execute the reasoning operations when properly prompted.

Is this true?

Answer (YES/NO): YES